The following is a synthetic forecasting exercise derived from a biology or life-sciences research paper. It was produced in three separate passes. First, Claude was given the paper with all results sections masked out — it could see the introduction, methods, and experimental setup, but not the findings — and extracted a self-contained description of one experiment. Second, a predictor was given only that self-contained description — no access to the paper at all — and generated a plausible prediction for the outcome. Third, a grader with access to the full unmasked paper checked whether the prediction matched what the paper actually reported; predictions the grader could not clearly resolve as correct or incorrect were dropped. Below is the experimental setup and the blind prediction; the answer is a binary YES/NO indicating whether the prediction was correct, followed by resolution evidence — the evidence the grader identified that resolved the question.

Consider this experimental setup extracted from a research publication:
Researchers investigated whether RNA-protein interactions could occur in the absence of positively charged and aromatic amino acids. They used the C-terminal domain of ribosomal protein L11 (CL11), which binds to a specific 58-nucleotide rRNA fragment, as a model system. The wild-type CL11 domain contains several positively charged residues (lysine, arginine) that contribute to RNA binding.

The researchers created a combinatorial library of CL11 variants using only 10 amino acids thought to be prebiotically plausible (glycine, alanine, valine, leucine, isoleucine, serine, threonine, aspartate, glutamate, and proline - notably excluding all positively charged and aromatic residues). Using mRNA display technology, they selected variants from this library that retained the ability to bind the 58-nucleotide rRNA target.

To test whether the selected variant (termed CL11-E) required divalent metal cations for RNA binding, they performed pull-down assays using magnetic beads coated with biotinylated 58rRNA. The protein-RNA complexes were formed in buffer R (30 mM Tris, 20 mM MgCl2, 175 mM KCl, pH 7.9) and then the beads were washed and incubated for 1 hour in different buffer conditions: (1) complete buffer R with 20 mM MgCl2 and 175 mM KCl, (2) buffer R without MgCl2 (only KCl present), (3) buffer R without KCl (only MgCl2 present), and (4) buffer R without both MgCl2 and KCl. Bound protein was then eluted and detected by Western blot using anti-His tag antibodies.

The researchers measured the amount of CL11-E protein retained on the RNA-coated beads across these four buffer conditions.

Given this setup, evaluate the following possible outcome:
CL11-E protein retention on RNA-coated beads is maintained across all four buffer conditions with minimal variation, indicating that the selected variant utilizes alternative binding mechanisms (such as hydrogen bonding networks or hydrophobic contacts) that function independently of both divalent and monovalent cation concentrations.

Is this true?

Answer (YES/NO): NO